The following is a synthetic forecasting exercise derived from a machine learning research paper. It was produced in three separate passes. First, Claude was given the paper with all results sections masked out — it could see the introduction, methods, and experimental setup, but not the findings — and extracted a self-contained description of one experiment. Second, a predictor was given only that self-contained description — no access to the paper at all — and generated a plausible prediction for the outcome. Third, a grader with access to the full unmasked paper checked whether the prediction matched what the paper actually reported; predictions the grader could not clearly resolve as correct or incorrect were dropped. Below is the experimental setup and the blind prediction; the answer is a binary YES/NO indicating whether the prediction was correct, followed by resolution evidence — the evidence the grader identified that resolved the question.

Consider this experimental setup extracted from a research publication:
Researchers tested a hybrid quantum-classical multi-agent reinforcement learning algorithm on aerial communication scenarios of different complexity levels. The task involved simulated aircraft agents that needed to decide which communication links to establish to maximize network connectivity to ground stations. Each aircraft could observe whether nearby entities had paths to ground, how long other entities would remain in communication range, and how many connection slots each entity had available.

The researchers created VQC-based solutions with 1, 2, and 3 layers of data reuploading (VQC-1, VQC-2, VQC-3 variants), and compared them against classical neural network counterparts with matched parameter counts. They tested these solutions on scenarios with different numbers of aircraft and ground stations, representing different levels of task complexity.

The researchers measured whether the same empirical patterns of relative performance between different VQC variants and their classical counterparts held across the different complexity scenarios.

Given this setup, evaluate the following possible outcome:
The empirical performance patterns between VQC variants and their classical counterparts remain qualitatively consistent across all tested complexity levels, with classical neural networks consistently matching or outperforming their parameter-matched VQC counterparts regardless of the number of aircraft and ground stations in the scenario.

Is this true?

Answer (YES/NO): NO